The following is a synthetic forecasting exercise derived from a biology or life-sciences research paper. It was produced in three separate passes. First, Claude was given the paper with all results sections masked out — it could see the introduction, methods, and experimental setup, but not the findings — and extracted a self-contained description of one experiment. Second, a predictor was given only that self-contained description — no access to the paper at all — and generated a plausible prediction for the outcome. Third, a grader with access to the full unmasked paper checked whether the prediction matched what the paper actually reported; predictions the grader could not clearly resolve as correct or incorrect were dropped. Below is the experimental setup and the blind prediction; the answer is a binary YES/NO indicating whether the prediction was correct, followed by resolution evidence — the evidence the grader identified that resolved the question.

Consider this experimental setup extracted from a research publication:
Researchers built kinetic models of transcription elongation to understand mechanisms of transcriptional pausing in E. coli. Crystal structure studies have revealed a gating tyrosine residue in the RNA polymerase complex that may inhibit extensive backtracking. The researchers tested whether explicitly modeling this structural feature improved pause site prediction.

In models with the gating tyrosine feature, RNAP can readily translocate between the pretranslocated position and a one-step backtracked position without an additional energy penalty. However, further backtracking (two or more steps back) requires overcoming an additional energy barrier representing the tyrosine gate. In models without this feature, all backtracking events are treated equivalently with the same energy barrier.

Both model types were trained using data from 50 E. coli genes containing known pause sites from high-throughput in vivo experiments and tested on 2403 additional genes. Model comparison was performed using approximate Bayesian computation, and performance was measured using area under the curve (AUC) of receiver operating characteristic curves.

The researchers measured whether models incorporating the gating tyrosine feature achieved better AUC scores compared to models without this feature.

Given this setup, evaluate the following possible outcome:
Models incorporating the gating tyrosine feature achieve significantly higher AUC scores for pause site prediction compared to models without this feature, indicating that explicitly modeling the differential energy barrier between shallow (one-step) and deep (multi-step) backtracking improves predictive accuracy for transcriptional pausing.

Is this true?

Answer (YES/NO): NO